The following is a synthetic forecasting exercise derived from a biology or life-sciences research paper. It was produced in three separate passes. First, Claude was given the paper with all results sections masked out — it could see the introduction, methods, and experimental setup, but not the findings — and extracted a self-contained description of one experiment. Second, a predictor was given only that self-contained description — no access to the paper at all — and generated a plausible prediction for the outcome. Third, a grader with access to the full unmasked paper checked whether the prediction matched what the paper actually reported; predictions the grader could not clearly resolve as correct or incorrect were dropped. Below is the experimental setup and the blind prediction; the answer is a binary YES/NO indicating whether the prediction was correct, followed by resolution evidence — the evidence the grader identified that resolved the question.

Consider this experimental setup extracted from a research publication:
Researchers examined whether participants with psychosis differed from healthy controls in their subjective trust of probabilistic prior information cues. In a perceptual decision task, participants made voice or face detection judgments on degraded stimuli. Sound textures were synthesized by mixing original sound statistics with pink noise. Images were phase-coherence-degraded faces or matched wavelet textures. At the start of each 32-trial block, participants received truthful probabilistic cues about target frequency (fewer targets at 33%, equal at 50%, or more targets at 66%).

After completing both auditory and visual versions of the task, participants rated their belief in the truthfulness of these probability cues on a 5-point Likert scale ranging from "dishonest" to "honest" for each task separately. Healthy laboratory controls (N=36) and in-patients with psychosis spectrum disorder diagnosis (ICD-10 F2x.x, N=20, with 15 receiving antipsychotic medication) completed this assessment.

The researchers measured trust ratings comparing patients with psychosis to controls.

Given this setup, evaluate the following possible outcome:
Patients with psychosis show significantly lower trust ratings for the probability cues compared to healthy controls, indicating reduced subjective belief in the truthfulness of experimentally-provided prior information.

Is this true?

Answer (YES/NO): NO